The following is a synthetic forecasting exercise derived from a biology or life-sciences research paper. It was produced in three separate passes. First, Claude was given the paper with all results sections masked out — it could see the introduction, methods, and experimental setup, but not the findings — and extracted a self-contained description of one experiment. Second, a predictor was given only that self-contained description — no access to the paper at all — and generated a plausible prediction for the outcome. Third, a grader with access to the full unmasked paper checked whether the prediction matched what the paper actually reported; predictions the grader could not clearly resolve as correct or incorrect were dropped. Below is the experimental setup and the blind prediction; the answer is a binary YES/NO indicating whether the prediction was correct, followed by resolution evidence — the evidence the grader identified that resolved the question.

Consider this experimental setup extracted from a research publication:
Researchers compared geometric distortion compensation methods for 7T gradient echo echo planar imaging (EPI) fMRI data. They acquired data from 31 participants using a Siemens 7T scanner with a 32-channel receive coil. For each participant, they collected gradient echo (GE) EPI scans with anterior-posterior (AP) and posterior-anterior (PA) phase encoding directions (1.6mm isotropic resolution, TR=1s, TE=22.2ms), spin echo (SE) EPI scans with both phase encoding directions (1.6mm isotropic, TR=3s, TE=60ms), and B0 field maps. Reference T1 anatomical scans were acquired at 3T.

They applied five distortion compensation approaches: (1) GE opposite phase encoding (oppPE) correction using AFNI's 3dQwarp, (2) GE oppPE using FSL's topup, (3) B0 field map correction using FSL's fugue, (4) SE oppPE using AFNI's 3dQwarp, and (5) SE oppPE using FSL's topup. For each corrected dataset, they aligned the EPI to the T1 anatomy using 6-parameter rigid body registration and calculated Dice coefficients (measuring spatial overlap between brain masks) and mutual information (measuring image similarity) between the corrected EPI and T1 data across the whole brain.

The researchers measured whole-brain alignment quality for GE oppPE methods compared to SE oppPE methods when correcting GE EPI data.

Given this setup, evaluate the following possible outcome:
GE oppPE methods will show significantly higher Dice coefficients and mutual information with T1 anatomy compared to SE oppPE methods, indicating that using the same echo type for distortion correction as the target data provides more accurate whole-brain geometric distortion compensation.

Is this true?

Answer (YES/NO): YES